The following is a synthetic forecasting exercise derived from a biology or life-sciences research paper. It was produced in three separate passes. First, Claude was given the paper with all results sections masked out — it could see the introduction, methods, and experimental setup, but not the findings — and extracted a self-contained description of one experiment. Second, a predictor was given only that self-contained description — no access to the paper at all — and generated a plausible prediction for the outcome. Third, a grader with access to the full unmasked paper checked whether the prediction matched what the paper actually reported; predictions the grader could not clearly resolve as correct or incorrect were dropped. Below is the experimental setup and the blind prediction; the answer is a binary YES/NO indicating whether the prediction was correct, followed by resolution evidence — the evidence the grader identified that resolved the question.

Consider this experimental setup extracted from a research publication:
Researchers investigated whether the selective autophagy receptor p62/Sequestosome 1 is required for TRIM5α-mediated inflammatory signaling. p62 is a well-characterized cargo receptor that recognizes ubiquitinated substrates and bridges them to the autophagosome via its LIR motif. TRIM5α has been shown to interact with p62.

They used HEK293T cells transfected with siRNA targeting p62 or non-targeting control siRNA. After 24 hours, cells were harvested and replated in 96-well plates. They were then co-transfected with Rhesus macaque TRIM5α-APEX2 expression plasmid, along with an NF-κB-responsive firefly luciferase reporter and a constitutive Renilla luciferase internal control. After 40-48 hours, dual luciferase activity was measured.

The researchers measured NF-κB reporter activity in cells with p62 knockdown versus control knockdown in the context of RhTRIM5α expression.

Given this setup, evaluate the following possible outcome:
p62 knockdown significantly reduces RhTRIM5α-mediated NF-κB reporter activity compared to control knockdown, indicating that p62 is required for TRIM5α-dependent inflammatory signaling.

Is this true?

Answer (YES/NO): YES